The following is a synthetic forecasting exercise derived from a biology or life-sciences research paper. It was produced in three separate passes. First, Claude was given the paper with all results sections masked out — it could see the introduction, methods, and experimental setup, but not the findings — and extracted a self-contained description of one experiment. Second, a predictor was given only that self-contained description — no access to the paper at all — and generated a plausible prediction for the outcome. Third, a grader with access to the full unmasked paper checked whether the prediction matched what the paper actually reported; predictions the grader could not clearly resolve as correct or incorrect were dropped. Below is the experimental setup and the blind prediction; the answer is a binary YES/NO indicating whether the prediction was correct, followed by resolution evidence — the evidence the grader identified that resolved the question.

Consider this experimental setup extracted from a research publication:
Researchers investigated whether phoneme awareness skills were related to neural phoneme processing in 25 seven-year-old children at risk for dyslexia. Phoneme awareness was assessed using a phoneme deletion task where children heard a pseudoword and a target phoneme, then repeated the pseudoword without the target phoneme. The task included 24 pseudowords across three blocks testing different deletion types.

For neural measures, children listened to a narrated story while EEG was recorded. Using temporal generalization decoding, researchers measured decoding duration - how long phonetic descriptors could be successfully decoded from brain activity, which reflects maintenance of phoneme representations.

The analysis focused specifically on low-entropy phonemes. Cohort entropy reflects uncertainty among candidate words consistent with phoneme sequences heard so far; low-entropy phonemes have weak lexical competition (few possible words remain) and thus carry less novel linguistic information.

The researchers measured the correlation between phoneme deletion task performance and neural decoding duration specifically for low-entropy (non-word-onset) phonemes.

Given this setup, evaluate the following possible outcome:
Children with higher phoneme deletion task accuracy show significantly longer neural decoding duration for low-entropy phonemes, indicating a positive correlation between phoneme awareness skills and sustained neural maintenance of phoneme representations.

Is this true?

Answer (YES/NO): NO